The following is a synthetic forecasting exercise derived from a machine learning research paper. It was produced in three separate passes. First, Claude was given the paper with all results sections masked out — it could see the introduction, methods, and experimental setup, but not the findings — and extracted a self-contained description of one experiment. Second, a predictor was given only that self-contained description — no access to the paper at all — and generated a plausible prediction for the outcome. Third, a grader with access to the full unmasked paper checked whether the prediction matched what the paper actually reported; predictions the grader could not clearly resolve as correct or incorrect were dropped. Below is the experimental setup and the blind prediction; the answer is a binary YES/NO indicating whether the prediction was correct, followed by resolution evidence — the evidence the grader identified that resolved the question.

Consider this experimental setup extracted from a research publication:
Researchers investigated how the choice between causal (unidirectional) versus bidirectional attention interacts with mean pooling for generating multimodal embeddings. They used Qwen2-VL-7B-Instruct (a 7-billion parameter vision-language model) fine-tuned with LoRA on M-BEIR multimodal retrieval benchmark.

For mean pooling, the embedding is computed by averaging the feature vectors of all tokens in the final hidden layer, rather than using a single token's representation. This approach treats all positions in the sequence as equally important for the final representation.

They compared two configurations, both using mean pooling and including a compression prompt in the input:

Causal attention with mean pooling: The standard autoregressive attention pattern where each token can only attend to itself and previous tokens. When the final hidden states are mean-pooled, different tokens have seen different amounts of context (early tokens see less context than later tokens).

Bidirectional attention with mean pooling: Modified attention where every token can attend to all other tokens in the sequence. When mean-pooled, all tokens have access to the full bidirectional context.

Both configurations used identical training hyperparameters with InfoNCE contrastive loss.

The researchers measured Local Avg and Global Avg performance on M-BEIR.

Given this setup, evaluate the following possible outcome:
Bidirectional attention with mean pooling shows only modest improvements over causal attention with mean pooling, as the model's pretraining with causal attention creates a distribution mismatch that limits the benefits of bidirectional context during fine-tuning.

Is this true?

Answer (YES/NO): NO